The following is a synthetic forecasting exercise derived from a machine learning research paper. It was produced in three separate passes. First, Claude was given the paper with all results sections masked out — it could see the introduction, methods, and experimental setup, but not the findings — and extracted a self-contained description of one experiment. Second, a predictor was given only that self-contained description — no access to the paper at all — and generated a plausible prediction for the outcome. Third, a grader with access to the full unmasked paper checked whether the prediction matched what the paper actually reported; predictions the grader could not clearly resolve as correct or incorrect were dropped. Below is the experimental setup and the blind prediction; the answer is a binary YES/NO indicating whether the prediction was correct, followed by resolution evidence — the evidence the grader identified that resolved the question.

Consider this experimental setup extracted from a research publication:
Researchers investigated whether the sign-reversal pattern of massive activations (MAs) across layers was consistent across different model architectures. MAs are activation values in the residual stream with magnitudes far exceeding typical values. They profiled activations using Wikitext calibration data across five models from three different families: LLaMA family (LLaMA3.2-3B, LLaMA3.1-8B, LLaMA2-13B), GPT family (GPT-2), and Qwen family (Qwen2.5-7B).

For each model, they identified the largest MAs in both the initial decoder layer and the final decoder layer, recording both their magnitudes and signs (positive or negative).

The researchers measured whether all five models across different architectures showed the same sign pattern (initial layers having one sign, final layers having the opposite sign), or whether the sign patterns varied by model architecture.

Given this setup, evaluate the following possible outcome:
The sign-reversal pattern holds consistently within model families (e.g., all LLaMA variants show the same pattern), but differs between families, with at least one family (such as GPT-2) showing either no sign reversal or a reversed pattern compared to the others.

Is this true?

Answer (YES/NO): NO